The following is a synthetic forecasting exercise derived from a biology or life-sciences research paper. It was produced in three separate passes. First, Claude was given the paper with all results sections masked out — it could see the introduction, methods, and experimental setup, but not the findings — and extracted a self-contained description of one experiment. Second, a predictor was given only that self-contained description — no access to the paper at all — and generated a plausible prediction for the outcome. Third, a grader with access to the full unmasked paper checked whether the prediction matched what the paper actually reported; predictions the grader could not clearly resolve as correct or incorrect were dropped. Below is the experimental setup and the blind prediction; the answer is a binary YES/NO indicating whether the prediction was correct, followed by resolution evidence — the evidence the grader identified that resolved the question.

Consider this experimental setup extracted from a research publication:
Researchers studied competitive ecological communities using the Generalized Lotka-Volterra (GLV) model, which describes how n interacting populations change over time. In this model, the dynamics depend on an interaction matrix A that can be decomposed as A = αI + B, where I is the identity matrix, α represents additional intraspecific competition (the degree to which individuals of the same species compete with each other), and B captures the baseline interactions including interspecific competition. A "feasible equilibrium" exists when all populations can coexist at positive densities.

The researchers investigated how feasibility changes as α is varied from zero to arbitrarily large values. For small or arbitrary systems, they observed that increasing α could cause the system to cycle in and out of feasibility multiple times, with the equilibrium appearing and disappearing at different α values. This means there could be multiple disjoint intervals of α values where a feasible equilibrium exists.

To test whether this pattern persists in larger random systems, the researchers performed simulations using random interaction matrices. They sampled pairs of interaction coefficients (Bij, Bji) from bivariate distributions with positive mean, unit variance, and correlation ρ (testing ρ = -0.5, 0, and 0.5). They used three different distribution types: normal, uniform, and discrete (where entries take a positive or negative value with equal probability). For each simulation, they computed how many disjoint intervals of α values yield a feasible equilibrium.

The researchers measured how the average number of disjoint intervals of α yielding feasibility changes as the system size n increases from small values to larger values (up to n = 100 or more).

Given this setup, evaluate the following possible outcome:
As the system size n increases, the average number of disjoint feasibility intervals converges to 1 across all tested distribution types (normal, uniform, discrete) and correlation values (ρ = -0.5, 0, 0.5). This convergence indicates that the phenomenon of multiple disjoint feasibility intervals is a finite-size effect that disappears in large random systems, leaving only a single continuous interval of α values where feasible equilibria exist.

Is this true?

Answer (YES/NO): YES